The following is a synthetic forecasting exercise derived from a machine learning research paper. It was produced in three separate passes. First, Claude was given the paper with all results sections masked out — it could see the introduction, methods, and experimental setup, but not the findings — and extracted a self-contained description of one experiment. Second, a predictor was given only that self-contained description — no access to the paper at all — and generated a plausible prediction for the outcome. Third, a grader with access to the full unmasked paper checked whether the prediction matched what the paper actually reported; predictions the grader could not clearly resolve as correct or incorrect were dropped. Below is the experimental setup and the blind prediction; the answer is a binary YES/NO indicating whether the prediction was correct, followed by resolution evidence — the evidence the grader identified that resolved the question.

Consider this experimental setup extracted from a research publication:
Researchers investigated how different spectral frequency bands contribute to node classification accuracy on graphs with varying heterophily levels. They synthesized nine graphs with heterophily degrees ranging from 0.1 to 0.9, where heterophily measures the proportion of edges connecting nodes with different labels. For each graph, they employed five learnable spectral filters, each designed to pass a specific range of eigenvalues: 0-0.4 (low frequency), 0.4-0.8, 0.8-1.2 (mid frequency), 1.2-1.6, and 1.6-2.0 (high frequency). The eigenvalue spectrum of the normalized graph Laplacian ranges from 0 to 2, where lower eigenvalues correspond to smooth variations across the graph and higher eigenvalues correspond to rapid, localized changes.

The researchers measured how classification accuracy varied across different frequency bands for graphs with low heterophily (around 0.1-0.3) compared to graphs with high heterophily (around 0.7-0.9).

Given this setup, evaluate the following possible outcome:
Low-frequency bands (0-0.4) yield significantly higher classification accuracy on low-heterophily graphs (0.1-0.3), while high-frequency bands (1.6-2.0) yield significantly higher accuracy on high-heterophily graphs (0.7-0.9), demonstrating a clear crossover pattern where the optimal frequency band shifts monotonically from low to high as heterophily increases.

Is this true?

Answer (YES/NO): NO